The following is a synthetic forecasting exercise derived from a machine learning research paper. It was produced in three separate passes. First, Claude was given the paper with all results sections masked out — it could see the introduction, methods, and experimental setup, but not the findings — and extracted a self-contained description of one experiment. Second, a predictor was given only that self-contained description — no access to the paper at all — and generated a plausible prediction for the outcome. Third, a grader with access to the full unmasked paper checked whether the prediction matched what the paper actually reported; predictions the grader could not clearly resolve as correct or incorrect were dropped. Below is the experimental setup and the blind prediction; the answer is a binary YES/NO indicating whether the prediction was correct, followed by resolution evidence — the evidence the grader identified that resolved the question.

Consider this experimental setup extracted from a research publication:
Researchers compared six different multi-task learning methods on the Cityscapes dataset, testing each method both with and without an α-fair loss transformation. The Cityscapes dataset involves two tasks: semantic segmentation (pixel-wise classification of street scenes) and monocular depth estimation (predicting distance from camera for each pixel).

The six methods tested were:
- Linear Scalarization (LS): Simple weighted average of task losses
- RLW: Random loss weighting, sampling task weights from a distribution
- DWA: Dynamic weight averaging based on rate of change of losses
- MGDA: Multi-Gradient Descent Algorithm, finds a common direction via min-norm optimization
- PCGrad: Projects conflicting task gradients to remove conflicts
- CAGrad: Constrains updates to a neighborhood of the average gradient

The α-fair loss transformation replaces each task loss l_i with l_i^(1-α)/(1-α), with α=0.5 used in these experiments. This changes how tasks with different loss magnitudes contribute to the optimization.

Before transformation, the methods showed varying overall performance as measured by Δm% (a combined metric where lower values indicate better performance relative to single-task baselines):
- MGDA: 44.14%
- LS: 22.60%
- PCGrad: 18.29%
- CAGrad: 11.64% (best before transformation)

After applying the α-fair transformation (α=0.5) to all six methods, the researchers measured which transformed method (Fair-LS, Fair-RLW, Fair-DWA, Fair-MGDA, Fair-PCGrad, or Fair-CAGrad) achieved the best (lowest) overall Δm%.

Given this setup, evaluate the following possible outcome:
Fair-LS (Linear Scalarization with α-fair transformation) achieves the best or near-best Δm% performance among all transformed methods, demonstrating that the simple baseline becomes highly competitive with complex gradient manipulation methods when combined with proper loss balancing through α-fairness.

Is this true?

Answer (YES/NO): NO